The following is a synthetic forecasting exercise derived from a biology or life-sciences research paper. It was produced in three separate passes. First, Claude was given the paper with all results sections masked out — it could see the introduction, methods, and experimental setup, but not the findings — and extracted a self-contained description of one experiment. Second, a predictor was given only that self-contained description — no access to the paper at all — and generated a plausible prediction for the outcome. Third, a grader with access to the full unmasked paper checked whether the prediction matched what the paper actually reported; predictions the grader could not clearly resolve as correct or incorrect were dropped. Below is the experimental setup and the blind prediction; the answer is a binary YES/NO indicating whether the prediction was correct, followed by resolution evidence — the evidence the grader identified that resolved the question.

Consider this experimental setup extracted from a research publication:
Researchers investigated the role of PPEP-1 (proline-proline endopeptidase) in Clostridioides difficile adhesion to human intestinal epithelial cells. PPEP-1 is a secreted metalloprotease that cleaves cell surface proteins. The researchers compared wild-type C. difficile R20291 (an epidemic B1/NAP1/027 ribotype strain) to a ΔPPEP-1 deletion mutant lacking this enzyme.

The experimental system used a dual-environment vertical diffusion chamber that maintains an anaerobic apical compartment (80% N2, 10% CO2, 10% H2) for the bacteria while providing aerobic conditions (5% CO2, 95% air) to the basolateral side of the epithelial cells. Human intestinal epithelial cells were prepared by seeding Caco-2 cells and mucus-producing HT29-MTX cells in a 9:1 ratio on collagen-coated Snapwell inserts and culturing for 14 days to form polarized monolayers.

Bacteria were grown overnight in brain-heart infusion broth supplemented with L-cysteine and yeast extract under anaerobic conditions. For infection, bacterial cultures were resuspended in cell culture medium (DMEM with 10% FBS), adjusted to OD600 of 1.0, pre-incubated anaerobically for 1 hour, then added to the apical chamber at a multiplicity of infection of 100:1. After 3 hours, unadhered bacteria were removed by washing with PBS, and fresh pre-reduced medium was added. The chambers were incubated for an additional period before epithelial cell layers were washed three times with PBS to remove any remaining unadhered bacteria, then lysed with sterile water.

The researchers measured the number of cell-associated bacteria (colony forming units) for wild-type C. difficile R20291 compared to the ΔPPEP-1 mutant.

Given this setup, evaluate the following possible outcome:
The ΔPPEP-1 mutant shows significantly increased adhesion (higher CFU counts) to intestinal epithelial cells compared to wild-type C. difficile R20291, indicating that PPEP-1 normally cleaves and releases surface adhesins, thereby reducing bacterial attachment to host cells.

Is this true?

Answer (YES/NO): YES